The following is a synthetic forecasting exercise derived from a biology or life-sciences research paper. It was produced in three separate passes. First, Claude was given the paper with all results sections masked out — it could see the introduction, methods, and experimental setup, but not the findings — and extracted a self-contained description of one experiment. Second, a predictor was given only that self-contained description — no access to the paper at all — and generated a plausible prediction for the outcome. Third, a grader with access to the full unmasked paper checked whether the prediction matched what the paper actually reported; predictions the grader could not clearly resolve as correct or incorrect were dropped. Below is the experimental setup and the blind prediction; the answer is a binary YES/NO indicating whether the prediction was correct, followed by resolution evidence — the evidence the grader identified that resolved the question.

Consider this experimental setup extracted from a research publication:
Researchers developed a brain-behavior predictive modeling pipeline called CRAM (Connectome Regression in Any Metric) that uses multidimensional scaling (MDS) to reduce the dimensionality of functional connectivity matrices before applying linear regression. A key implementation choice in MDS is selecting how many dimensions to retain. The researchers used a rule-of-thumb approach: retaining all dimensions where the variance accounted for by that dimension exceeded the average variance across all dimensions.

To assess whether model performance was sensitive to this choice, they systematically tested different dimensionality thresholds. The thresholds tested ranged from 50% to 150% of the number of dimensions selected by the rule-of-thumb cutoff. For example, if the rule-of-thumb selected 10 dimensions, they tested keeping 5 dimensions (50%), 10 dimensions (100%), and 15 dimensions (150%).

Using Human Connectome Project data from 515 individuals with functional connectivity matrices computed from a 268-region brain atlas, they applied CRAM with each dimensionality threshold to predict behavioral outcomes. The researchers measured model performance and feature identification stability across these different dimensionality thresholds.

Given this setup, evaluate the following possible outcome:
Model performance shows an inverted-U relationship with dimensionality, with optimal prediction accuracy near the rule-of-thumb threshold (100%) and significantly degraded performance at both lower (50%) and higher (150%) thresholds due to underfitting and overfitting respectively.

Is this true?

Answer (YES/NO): NO